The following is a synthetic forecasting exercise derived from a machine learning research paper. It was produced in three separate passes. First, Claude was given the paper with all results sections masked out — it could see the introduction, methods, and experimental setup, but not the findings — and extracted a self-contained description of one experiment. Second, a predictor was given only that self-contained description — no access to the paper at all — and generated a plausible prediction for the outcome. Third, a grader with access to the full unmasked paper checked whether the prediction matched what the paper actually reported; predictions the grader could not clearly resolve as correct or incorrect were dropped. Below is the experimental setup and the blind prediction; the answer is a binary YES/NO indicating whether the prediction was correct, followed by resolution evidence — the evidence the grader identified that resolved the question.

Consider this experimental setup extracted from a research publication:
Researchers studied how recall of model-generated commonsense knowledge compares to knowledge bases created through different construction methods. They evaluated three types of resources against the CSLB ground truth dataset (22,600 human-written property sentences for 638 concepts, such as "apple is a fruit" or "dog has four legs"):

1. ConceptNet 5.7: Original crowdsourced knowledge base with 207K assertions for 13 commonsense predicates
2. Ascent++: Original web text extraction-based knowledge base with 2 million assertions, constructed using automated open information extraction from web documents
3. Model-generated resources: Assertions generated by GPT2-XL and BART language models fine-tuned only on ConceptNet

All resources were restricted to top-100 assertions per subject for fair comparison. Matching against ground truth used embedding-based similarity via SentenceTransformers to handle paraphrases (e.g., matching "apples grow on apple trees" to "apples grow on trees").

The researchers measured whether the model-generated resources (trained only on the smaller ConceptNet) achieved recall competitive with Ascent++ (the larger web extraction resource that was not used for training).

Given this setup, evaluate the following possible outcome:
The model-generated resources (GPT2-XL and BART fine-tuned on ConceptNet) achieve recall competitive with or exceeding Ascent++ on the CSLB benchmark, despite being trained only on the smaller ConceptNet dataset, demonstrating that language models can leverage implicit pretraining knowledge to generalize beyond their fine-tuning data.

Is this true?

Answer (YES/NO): YES